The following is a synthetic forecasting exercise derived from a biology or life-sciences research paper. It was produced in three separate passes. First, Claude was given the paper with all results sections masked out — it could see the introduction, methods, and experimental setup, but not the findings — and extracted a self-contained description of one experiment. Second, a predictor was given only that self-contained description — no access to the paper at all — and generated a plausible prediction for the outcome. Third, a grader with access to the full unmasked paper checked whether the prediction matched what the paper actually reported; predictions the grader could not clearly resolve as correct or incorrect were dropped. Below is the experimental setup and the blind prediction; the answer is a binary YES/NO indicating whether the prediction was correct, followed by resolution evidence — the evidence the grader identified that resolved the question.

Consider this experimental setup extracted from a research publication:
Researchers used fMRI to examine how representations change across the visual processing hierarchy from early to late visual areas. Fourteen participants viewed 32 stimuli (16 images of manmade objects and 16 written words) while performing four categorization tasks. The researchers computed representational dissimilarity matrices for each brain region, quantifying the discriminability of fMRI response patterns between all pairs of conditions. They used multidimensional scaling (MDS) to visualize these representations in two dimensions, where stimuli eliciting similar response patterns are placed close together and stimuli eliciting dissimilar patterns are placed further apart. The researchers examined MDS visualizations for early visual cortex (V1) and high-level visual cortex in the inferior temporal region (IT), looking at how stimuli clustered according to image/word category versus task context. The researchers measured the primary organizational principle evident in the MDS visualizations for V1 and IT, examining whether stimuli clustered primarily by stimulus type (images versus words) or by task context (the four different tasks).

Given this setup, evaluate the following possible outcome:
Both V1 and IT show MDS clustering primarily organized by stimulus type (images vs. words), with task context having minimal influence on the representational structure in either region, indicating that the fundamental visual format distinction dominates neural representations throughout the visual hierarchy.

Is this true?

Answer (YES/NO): YES